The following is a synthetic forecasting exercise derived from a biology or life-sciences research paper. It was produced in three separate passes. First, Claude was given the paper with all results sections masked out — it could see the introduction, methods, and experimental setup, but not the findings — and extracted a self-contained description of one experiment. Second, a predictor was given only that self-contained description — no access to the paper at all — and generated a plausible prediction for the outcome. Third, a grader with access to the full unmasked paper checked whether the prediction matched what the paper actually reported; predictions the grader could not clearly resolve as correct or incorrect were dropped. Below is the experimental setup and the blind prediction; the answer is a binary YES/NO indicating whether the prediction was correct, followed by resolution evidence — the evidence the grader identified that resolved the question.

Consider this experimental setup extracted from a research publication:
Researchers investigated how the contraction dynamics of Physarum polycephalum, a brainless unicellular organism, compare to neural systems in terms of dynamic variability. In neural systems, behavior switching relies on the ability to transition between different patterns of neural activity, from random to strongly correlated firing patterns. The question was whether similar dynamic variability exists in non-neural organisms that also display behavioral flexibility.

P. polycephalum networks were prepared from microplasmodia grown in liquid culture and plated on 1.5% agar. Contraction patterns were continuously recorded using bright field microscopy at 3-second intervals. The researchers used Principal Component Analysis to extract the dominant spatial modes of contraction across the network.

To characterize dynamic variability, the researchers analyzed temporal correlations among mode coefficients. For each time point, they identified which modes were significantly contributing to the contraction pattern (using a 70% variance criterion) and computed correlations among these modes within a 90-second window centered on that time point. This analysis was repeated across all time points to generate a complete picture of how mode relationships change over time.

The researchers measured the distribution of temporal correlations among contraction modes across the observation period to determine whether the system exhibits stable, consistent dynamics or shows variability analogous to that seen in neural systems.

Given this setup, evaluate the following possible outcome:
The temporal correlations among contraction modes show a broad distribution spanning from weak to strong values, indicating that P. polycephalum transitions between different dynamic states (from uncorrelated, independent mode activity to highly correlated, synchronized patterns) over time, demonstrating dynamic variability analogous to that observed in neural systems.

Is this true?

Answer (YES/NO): YES